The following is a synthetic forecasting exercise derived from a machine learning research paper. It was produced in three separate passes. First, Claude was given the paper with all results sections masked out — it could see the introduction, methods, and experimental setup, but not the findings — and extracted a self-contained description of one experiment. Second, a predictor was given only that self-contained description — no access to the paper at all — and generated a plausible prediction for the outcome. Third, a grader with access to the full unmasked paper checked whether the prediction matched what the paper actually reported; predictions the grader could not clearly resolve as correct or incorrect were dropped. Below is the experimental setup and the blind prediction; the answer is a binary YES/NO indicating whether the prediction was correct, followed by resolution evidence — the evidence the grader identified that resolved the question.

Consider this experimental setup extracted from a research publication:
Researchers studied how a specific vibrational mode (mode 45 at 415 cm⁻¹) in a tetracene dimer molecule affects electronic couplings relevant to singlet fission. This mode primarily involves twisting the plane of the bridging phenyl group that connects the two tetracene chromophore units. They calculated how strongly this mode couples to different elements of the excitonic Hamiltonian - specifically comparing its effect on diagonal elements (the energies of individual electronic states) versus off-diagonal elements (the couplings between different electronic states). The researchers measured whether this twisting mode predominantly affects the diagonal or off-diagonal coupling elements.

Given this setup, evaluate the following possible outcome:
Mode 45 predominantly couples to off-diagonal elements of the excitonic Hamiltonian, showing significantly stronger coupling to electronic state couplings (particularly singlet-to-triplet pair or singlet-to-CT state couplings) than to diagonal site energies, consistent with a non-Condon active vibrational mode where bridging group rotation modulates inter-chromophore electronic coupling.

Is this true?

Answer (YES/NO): YES